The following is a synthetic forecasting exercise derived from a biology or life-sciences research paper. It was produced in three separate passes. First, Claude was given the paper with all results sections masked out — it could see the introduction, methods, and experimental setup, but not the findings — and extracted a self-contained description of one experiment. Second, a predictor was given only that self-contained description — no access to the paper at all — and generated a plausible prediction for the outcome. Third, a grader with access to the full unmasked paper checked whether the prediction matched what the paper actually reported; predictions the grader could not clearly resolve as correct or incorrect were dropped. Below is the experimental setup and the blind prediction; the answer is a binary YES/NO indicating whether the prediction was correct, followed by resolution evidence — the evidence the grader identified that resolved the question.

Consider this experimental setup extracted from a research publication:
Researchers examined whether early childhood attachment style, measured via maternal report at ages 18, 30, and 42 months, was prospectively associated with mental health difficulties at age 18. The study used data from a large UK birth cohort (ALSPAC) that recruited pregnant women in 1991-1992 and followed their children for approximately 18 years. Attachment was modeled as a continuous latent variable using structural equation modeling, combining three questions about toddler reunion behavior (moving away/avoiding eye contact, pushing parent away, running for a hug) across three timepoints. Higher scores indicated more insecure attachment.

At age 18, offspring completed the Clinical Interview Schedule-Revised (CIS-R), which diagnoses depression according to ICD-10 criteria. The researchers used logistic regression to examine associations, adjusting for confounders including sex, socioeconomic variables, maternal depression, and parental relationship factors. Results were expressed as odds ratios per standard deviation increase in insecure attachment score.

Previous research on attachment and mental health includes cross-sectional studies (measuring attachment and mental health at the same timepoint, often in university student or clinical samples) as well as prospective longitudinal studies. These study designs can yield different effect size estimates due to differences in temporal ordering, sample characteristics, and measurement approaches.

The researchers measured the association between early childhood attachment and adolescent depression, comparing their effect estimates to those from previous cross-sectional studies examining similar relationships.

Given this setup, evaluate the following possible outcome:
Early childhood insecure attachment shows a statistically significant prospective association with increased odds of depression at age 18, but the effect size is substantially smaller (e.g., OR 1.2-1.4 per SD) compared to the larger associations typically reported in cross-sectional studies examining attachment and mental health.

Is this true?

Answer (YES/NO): NO